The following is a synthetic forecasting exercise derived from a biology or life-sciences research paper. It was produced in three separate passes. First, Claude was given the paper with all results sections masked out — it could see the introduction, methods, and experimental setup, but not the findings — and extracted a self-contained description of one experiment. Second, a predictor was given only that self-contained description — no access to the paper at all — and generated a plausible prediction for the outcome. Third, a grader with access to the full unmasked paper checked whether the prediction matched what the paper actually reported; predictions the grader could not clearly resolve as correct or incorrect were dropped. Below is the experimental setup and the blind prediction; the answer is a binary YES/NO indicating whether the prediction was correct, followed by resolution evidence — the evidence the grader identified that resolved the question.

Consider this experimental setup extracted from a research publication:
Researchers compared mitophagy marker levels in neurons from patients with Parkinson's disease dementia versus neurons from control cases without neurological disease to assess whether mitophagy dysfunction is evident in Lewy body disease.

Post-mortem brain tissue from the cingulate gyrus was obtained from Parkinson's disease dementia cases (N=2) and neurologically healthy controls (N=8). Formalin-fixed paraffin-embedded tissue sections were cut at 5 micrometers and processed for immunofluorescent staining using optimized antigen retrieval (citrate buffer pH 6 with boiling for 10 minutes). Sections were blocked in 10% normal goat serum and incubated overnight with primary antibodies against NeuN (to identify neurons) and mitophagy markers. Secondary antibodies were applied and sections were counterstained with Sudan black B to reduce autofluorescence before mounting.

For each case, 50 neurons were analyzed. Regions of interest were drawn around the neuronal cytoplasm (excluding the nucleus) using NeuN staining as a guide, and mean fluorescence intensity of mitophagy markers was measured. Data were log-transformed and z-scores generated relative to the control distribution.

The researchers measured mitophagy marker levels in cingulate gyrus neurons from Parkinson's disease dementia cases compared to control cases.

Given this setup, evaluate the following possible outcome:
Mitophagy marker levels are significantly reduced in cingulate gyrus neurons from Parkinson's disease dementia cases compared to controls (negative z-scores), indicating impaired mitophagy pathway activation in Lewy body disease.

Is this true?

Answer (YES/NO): NO